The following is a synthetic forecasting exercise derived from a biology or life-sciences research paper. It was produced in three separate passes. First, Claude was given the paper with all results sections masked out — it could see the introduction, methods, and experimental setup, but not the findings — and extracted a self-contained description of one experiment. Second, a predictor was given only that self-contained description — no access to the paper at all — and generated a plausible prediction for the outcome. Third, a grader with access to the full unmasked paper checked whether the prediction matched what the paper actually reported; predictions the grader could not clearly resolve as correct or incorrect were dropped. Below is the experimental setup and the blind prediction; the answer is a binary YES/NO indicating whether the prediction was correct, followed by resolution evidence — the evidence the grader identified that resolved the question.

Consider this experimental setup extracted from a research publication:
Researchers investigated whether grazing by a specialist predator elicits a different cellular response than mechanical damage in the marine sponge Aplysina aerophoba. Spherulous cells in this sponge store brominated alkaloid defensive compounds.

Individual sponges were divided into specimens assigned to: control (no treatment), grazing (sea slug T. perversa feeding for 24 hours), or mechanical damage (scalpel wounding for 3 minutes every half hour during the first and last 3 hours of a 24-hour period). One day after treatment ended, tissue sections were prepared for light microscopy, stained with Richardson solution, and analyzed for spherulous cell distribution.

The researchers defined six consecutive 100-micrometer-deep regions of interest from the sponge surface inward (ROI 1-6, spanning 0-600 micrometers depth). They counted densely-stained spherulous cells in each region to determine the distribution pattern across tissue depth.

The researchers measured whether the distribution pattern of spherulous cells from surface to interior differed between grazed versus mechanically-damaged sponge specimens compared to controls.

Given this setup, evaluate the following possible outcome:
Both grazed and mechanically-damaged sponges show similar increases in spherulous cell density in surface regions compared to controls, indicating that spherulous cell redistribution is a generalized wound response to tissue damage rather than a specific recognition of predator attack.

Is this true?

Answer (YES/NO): YES